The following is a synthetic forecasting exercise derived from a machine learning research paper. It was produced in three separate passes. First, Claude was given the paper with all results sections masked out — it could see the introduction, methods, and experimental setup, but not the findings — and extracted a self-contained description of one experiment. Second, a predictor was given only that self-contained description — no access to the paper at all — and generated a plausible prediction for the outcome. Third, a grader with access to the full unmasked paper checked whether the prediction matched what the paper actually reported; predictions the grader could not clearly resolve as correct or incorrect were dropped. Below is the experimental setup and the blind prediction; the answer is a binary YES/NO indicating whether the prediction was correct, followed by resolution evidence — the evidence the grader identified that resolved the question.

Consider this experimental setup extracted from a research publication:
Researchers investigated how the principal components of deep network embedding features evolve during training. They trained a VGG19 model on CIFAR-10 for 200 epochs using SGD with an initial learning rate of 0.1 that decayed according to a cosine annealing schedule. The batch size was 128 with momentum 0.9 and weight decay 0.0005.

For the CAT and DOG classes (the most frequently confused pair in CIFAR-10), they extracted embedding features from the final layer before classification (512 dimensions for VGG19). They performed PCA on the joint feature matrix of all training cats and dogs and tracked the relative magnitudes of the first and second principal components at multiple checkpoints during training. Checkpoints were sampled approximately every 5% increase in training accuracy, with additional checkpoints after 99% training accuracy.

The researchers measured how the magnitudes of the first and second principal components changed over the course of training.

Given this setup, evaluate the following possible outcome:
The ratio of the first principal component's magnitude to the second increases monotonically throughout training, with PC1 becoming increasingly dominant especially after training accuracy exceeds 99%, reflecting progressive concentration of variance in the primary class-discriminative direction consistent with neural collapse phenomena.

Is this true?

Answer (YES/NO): NO